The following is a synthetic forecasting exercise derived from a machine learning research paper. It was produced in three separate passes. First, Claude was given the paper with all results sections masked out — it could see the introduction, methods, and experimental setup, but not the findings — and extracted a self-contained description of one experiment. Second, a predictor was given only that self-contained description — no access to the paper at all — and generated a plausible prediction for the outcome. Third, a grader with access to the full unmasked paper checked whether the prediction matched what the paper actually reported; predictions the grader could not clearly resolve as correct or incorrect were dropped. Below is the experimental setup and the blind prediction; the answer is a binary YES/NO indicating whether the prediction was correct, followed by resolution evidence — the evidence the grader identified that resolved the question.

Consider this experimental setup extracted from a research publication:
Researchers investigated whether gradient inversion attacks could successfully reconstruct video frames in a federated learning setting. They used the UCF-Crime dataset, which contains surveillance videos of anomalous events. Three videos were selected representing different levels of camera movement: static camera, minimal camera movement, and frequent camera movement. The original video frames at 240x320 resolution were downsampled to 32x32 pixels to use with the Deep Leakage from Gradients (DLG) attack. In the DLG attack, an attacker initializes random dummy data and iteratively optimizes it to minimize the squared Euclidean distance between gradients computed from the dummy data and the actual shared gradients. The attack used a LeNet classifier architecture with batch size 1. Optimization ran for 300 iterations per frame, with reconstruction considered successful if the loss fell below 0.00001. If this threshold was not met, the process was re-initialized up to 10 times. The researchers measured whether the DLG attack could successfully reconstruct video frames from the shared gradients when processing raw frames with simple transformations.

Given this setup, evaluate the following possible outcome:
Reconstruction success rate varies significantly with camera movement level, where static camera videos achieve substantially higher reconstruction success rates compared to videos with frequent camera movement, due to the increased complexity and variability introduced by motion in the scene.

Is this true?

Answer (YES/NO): NO